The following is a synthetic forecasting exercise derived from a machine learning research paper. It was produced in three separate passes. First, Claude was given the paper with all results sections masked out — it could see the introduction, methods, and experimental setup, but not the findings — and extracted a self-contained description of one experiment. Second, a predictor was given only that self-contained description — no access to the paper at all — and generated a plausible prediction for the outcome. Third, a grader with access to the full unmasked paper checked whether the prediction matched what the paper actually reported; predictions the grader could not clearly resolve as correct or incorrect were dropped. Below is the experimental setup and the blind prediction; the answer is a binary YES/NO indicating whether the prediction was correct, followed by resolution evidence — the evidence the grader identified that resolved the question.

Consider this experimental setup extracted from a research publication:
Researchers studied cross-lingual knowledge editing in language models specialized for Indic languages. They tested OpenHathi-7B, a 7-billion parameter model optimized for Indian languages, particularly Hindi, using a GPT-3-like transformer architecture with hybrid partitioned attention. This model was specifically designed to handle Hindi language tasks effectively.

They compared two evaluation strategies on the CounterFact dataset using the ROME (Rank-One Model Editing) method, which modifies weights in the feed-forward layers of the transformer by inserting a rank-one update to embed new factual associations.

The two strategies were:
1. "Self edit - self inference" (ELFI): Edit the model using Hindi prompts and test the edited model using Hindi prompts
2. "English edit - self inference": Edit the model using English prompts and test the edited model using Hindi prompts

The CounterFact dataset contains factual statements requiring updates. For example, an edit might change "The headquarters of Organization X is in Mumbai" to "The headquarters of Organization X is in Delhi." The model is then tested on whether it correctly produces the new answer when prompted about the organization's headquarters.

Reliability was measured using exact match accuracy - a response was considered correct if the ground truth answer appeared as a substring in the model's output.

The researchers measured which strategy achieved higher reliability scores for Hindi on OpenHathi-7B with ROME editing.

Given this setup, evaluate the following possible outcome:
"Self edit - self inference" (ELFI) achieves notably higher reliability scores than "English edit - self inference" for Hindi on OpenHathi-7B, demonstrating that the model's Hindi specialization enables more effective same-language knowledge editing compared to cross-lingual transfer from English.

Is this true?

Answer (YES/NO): NO